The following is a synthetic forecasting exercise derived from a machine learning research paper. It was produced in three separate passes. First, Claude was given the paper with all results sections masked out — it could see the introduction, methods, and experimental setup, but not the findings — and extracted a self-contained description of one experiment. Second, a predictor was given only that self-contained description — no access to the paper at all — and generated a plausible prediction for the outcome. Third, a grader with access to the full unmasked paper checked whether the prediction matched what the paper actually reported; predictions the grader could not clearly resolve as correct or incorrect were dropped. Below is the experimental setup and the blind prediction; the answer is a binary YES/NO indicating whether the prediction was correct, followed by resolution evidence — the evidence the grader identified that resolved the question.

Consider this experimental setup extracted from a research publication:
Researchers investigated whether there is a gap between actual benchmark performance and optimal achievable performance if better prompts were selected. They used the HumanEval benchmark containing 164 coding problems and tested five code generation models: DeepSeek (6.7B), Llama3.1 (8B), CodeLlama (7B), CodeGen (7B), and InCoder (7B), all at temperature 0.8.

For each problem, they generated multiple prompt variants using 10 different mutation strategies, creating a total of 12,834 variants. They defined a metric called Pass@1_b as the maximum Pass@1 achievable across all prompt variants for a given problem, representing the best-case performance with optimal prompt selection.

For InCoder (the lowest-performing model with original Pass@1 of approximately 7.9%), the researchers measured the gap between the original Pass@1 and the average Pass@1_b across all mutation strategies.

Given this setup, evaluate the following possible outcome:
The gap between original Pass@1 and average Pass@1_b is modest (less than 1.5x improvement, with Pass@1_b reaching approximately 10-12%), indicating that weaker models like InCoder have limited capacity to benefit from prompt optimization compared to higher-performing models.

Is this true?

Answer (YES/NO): NO